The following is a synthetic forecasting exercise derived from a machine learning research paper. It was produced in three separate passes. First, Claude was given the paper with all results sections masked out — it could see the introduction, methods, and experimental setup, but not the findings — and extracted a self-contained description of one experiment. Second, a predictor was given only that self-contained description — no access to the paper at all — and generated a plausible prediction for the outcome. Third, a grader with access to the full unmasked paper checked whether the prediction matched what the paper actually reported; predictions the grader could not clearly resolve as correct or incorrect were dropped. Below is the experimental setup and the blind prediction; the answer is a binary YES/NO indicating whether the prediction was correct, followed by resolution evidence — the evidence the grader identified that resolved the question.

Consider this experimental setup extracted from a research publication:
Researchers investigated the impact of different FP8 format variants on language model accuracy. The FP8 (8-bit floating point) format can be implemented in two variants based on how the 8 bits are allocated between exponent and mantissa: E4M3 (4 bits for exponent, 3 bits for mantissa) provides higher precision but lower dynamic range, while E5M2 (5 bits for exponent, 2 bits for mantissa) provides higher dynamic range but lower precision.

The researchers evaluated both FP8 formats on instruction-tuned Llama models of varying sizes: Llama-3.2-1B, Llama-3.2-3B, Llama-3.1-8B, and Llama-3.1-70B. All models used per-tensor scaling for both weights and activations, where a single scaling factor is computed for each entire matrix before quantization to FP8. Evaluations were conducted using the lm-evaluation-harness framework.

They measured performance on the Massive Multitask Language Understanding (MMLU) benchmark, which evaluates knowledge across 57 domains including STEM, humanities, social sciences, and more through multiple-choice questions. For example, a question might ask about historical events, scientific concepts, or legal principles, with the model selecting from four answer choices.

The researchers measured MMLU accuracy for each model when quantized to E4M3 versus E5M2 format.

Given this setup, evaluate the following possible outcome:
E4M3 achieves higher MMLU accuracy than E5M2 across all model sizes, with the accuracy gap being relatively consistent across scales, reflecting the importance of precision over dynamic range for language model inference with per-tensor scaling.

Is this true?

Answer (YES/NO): NO